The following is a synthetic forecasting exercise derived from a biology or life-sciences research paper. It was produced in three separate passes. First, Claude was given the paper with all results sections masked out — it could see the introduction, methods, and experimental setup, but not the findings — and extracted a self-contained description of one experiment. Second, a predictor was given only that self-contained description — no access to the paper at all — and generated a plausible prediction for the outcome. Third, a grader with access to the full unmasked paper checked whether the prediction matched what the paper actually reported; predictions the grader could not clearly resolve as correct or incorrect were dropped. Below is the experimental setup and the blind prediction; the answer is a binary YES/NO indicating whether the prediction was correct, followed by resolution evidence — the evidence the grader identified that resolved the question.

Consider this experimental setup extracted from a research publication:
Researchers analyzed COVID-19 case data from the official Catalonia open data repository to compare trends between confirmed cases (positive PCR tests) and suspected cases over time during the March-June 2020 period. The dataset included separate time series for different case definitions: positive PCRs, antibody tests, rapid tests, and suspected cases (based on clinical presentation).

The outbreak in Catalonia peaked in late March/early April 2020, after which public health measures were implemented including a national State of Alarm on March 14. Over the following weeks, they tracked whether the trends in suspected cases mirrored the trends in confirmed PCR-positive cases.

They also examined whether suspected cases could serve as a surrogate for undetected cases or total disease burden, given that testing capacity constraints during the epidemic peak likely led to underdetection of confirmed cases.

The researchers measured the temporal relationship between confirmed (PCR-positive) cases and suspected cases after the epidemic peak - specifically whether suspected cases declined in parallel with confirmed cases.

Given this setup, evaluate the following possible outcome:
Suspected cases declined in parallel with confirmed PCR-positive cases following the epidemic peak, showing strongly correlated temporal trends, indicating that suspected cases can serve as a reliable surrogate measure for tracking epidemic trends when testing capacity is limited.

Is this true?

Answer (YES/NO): NO